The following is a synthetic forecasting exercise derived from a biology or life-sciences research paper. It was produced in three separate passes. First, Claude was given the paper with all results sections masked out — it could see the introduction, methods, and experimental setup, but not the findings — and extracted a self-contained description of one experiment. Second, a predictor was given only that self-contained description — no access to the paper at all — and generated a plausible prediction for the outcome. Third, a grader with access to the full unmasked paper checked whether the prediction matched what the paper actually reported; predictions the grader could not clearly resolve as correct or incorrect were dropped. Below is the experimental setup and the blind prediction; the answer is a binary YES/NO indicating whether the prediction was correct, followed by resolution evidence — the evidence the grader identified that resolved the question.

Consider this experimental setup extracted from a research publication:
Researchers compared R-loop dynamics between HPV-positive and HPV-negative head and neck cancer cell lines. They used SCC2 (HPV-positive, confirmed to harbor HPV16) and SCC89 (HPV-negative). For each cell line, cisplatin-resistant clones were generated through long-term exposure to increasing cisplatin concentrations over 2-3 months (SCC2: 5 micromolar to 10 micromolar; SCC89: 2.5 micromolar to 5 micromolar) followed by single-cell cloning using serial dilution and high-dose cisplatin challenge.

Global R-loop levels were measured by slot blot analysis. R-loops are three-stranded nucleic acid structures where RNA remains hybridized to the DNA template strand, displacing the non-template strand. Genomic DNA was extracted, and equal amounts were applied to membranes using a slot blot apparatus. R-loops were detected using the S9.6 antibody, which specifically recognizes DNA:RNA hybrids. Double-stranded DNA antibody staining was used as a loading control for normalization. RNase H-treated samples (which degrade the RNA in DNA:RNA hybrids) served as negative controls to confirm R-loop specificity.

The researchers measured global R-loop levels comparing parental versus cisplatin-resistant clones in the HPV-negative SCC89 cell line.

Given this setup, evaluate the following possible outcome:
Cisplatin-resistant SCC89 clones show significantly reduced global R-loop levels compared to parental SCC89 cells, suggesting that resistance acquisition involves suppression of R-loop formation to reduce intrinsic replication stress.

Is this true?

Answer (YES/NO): NO